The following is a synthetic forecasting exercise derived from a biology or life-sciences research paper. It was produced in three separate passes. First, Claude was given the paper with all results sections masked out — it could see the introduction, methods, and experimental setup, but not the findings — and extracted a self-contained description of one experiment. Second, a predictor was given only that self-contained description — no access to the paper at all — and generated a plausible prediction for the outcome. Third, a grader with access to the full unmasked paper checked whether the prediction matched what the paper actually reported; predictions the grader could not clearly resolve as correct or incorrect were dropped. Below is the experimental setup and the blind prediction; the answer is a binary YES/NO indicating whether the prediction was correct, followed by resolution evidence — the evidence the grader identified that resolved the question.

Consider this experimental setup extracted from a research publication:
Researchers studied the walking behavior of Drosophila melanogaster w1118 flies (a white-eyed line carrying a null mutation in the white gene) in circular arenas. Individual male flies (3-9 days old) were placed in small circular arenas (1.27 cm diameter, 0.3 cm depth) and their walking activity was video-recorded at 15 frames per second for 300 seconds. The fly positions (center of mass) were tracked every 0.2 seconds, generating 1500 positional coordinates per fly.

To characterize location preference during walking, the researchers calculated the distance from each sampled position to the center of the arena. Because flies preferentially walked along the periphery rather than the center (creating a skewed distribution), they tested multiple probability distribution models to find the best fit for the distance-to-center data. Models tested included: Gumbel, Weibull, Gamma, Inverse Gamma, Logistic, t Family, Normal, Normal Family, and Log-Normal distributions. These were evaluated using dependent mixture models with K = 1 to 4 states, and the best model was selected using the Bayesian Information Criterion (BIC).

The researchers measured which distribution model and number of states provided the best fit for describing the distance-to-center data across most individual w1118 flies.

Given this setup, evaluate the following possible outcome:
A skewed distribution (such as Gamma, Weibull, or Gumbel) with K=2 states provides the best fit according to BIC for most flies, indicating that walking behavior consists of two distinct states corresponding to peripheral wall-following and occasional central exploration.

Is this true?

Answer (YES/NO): NO